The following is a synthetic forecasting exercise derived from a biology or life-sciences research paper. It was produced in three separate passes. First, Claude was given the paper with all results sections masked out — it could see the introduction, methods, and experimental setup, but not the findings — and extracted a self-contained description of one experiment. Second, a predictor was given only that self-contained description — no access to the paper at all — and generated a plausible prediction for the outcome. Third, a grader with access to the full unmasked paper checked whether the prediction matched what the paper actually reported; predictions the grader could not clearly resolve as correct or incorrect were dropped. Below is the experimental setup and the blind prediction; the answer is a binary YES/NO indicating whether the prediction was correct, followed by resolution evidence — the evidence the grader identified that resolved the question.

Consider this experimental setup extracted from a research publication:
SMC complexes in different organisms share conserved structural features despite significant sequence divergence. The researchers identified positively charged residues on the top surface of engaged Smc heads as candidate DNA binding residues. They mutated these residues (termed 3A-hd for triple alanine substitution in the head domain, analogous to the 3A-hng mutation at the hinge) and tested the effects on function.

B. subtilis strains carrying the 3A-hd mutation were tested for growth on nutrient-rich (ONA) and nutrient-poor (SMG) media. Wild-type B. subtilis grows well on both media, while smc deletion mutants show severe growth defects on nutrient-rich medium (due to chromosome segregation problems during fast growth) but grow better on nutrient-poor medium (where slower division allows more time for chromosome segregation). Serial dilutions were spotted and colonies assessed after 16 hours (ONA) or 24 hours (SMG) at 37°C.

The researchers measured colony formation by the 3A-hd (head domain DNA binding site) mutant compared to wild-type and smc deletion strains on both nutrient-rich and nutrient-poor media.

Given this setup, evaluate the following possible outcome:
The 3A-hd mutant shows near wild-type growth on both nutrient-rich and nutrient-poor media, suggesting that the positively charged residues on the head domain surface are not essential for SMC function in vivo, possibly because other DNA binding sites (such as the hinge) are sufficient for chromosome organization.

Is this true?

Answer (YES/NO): NO